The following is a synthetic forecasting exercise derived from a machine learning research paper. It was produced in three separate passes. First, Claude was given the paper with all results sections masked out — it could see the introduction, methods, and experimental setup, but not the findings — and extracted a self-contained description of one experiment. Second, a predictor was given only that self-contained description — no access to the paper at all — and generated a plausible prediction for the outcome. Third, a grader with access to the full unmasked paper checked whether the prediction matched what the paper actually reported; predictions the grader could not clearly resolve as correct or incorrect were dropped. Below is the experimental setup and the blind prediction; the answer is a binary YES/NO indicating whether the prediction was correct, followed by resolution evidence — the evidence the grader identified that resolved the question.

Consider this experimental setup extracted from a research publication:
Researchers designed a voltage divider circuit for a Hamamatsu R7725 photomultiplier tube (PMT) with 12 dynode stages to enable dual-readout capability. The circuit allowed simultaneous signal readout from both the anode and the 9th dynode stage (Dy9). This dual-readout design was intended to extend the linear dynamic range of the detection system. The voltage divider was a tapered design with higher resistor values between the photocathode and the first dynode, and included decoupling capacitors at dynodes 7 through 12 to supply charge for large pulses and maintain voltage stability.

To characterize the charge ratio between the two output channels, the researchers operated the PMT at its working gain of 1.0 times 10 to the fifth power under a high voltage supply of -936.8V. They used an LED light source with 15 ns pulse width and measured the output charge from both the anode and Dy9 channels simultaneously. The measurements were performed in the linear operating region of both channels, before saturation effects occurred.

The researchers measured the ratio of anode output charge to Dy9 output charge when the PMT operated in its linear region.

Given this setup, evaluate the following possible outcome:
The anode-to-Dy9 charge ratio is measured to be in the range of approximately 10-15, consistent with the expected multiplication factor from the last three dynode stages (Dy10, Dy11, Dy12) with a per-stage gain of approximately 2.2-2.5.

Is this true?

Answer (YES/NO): NO